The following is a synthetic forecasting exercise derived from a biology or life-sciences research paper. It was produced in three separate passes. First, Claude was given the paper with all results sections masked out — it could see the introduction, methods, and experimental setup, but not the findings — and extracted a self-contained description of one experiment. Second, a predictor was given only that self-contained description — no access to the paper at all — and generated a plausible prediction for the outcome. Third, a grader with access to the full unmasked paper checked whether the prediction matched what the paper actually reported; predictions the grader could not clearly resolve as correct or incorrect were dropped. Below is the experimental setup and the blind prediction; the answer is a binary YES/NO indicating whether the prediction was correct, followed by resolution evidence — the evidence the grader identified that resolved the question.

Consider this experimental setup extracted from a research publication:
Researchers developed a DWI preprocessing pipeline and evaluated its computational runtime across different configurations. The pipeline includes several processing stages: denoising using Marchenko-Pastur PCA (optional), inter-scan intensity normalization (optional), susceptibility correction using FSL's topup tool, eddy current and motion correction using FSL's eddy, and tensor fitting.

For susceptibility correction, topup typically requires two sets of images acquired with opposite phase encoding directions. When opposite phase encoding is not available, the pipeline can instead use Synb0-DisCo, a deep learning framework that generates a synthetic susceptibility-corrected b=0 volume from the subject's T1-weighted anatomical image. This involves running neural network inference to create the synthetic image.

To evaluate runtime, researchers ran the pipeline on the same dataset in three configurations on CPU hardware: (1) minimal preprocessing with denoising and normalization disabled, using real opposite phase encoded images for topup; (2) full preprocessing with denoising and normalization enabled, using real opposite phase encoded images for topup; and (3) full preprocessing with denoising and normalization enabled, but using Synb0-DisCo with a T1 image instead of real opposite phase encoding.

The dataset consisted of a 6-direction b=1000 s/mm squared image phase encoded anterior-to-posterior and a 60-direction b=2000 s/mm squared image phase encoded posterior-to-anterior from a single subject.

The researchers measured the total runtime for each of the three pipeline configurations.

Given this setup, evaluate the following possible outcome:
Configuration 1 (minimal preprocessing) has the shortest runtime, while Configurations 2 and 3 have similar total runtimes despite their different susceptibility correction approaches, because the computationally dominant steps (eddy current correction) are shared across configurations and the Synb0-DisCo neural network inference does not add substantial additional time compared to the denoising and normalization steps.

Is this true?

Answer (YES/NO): NO